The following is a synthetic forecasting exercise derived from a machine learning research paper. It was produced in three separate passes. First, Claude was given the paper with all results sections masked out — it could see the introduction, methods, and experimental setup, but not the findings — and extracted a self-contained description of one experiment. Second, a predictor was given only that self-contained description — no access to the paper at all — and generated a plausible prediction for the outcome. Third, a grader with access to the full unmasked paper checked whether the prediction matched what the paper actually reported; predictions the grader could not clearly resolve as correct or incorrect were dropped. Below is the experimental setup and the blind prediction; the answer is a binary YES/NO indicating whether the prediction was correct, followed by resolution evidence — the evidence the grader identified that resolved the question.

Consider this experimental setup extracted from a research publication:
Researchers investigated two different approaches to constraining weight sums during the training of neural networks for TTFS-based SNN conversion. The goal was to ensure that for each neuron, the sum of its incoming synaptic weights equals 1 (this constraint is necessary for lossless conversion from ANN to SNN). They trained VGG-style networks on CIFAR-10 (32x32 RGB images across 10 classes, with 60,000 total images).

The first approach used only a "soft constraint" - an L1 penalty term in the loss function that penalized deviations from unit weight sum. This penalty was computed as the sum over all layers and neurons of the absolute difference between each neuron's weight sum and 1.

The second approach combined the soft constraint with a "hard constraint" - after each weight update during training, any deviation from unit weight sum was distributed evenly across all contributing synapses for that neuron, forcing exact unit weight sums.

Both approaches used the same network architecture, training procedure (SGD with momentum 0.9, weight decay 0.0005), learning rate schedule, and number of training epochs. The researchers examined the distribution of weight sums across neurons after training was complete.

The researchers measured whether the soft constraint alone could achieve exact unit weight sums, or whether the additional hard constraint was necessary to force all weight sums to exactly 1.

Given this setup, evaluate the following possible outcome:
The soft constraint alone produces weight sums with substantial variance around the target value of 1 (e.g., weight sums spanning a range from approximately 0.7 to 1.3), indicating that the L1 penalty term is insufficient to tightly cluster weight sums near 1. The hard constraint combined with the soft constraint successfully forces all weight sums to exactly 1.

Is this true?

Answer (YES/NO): NO